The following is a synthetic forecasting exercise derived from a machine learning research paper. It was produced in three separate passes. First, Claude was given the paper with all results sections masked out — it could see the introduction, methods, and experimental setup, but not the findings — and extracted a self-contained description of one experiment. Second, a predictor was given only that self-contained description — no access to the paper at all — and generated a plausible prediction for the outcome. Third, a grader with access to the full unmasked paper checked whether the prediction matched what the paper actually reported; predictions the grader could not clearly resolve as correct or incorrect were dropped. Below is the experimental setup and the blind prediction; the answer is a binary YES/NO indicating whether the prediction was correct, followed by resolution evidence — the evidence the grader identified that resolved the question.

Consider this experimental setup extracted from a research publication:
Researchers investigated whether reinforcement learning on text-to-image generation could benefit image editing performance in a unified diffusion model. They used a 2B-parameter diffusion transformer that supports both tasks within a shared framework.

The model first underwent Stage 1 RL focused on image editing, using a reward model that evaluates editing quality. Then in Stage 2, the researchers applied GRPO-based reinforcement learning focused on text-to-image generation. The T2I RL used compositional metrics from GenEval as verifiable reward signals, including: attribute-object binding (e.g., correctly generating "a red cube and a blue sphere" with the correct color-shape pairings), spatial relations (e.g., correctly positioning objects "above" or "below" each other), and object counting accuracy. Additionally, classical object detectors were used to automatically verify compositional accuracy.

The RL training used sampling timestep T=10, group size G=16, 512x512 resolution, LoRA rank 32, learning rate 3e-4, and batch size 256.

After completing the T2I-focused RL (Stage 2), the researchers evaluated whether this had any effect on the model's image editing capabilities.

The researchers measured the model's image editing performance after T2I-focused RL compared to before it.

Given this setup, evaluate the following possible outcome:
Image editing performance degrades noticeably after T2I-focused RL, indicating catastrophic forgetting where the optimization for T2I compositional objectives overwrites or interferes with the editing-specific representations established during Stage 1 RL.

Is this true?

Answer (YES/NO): NO